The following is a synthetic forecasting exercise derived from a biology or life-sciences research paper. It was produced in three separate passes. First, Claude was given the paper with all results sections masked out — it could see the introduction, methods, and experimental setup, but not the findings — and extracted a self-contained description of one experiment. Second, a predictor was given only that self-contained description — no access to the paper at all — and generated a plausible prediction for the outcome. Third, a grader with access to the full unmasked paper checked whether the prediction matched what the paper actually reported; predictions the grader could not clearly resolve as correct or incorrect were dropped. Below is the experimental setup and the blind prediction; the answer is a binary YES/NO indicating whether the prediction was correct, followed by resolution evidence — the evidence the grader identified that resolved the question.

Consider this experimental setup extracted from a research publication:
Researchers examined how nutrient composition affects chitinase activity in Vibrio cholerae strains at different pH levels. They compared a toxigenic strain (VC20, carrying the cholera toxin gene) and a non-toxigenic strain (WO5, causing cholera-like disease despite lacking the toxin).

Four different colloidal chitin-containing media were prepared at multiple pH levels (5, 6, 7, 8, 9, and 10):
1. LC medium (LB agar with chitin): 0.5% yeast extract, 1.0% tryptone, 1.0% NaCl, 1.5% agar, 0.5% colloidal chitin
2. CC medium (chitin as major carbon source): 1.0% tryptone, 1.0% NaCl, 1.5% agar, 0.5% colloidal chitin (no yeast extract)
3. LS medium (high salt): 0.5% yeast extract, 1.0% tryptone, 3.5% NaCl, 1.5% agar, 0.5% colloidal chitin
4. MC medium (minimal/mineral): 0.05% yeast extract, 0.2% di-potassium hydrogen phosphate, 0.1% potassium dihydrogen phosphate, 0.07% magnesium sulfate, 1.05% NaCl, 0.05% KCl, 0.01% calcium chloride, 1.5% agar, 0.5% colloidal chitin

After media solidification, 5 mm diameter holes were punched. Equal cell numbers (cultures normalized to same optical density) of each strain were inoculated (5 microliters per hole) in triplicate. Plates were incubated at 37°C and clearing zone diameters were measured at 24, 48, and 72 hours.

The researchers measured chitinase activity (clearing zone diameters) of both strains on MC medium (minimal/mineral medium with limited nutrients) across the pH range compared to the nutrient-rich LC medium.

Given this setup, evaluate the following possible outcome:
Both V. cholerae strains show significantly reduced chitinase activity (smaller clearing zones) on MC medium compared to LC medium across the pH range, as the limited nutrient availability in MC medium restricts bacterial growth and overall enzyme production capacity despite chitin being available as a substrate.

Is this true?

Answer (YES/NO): NO